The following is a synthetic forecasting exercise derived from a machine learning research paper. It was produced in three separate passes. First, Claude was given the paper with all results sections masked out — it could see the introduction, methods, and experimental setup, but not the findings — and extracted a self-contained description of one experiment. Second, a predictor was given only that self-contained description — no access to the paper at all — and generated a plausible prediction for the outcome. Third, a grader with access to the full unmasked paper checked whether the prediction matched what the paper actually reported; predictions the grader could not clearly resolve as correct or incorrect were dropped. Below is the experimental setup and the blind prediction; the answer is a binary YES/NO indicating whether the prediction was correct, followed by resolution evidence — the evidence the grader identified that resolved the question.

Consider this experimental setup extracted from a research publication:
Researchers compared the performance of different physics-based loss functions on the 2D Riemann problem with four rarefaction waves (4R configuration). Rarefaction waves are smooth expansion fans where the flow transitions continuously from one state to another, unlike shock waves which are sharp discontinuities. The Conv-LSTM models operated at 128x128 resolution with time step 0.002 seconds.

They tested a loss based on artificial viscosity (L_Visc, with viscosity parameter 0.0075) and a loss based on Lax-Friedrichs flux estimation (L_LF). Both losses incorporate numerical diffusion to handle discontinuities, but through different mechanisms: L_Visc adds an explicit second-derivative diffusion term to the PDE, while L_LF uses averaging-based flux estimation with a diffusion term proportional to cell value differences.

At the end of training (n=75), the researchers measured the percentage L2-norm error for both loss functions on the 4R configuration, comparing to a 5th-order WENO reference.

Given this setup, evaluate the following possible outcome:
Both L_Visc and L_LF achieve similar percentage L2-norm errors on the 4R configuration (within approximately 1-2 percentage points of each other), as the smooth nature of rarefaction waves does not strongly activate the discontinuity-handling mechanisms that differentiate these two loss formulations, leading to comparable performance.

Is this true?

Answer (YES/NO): NO